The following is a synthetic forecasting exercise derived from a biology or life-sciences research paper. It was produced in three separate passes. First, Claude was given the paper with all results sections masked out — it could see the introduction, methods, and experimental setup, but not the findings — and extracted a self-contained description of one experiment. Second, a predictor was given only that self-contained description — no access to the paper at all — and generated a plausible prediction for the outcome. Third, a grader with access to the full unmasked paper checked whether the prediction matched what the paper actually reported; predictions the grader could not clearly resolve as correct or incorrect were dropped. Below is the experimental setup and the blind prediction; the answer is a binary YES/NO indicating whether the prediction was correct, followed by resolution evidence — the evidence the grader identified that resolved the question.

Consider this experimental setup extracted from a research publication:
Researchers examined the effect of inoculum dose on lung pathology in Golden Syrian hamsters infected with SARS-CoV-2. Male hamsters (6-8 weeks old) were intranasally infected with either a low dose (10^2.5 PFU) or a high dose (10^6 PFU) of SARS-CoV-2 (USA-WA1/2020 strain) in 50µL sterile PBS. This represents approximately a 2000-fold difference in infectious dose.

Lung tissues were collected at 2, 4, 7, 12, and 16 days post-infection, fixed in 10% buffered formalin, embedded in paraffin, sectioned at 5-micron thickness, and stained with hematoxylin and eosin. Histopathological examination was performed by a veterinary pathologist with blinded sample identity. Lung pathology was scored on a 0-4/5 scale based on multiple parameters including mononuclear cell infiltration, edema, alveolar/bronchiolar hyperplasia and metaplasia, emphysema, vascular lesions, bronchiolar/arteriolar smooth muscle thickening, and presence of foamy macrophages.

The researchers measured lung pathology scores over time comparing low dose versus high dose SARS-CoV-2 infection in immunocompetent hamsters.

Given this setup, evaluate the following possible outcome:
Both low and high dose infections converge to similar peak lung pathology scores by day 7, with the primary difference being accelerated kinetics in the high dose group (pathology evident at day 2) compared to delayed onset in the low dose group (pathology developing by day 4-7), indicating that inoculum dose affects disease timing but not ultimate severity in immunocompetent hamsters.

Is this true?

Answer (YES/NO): NO